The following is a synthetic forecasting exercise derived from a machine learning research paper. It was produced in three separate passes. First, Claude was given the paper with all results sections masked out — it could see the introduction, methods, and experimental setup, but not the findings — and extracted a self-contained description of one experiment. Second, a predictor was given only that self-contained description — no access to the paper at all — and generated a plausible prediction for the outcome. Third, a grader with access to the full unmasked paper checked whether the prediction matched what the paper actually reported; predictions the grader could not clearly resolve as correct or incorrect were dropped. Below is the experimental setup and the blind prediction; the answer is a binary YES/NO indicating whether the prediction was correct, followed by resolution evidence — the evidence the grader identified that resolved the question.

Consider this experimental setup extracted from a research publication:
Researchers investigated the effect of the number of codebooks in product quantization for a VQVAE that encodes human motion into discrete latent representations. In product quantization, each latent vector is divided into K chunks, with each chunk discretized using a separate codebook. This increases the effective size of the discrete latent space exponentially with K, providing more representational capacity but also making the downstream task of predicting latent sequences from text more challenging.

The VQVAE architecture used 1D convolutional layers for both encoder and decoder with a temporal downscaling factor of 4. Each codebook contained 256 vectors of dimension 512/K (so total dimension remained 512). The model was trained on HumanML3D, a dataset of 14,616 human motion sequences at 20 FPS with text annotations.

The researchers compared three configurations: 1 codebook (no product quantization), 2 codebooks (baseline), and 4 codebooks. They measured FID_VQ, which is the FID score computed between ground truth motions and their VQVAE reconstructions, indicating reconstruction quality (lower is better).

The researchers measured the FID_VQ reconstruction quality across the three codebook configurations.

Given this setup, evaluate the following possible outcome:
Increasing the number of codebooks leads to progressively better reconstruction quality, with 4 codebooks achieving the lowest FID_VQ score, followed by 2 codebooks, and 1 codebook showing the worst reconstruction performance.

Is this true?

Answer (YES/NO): YES